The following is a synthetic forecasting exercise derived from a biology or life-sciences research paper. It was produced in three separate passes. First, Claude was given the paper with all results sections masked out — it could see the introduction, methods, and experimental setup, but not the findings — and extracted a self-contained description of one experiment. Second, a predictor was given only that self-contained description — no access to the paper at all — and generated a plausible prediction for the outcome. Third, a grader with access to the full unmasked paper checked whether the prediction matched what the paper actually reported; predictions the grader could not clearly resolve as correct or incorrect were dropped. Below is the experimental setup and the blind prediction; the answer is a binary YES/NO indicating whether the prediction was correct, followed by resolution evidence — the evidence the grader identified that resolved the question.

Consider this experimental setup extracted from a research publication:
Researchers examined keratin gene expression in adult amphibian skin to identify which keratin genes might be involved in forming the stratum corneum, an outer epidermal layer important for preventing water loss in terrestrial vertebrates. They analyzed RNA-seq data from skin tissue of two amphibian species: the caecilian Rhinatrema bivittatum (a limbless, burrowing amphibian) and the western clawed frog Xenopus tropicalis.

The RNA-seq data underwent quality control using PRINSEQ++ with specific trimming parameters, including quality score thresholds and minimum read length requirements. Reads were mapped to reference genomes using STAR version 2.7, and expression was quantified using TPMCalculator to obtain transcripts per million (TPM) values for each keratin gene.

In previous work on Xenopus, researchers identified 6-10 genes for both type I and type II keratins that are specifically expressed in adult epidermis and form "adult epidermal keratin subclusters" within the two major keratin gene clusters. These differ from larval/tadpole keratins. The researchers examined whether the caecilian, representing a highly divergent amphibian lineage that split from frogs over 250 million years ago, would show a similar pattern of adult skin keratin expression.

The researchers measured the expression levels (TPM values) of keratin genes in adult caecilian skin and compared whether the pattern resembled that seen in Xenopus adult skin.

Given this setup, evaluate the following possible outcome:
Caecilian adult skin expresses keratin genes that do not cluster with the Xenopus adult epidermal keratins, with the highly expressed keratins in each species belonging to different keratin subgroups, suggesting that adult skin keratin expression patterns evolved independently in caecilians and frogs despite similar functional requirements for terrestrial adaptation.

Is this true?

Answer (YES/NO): NO